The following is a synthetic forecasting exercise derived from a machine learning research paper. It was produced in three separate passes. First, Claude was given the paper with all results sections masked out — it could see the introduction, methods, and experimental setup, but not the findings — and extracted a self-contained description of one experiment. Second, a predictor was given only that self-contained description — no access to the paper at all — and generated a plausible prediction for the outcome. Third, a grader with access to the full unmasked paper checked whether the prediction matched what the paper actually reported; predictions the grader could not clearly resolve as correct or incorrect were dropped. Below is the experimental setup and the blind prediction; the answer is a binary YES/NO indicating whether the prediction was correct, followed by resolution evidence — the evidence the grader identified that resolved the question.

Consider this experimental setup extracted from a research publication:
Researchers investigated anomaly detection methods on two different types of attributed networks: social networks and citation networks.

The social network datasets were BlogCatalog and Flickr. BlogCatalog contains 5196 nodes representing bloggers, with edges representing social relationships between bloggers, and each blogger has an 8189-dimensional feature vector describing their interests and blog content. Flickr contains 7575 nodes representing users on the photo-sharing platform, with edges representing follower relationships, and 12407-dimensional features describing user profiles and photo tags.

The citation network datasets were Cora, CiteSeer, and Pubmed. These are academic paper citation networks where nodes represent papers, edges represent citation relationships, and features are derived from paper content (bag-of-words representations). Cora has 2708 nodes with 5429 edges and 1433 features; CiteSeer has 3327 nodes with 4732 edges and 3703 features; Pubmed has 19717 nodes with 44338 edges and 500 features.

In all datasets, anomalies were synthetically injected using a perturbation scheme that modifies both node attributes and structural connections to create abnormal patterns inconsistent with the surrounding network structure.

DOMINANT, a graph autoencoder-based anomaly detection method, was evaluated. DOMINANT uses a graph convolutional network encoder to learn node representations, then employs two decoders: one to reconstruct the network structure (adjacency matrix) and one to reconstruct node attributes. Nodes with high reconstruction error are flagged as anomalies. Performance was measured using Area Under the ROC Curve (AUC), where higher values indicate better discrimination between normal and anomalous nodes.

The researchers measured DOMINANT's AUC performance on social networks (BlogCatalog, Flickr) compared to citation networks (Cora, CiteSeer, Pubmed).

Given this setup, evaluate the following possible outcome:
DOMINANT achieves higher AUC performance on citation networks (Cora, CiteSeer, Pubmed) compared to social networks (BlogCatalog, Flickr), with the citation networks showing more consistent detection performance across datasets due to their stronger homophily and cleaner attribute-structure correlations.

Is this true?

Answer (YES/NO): NO